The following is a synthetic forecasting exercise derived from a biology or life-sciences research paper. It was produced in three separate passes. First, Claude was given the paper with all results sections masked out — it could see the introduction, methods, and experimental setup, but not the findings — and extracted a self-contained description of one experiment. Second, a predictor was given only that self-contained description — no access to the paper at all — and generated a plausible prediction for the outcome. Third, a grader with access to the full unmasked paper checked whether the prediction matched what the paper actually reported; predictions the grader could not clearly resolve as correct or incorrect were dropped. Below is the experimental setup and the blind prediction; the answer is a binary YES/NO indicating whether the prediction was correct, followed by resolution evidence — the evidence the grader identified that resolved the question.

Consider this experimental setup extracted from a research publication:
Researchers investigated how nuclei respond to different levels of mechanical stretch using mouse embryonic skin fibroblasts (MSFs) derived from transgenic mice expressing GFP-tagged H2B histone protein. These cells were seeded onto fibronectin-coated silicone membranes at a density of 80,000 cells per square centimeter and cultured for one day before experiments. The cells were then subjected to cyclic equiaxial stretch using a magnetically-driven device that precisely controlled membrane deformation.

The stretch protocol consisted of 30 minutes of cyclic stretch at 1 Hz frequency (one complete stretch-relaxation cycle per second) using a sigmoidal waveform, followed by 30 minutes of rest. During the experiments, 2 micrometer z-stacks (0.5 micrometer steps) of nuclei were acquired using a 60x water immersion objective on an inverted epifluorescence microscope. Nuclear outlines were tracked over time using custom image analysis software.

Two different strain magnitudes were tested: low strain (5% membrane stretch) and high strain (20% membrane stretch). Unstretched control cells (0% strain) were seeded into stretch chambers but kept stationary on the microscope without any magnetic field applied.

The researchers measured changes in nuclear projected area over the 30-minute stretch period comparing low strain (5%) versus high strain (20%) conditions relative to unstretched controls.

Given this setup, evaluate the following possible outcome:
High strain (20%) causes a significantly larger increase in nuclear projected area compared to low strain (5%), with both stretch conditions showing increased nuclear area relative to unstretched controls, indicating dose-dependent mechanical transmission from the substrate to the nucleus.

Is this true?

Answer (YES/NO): NO